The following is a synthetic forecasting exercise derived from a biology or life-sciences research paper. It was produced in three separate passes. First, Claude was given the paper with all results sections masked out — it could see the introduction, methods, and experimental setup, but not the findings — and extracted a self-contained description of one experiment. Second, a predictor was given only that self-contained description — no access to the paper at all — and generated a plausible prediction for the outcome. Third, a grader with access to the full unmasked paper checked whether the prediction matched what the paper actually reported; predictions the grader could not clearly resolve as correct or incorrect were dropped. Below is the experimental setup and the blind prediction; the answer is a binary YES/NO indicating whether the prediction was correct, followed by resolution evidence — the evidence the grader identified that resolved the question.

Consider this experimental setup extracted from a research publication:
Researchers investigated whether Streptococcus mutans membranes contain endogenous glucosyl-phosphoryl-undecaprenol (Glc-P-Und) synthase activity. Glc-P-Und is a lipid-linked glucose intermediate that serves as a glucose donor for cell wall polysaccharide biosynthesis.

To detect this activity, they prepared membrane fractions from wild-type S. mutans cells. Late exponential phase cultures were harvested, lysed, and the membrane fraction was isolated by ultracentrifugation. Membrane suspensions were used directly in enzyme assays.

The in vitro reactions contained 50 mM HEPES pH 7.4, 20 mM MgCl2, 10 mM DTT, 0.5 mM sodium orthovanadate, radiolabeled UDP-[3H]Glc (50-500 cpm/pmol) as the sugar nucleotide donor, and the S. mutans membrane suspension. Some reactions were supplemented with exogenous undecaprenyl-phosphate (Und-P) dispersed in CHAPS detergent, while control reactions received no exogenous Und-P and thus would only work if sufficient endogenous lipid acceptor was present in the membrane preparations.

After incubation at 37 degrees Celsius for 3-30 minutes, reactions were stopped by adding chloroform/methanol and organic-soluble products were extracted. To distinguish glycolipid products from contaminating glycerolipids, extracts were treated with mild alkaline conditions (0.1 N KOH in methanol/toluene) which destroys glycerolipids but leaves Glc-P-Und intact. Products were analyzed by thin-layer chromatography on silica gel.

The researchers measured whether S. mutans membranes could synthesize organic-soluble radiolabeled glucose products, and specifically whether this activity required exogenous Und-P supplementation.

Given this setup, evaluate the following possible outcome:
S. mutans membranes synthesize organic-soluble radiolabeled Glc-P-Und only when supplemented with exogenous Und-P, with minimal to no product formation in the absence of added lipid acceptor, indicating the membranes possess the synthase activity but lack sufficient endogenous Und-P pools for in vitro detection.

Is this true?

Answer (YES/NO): NO